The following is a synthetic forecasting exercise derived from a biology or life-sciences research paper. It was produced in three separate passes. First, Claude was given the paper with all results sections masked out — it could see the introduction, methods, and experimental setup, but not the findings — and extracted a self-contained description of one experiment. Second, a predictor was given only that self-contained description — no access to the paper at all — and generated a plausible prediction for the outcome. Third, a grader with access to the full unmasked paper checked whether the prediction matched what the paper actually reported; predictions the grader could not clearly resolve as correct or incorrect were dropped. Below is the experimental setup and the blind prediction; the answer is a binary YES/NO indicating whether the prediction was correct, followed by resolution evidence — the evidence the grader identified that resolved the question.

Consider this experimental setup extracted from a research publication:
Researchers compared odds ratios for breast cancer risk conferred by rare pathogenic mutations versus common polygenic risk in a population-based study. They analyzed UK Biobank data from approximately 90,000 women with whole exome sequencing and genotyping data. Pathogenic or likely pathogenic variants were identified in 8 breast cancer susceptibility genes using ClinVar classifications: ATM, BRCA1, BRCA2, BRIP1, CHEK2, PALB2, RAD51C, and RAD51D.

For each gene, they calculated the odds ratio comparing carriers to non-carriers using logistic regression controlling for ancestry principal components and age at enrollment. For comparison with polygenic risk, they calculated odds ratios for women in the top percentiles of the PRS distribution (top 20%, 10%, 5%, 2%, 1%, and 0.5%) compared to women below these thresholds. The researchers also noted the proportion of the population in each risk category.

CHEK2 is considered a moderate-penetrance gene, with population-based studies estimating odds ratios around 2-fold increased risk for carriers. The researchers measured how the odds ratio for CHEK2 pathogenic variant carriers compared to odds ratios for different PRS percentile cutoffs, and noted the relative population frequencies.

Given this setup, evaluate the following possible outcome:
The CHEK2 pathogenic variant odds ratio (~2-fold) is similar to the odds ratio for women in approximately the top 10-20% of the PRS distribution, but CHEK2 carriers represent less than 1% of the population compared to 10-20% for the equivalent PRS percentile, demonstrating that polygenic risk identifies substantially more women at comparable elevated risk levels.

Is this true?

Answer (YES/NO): YES